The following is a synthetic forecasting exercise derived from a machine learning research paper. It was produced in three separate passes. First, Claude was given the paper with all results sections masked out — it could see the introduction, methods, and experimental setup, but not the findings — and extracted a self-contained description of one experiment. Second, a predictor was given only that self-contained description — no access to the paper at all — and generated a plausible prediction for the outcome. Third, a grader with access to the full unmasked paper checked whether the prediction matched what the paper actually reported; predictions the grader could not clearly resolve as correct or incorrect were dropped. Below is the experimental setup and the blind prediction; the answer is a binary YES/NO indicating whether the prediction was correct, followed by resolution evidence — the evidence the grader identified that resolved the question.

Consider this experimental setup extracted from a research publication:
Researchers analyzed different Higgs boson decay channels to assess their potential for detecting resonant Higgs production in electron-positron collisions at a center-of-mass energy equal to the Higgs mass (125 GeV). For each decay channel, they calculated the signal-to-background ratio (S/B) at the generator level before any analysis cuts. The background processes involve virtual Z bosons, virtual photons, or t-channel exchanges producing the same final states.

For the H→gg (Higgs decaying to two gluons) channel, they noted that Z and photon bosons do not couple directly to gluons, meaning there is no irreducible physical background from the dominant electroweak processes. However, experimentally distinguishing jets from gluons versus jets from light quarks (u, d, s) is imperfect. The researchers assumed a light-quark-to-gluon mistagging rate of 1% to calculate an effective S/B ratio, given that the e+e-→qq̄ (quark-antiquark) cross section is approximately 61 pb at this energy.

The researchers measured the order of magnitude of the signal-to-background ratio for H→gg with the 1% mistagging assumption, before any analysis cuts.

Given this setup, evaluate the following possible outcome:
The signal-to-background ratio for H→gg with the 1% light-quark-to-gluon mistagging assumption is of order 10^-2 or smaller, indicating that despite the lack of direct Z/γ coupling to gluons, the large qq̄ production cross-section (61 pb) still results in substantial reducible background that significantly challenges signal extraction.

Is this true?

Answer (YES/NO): YES